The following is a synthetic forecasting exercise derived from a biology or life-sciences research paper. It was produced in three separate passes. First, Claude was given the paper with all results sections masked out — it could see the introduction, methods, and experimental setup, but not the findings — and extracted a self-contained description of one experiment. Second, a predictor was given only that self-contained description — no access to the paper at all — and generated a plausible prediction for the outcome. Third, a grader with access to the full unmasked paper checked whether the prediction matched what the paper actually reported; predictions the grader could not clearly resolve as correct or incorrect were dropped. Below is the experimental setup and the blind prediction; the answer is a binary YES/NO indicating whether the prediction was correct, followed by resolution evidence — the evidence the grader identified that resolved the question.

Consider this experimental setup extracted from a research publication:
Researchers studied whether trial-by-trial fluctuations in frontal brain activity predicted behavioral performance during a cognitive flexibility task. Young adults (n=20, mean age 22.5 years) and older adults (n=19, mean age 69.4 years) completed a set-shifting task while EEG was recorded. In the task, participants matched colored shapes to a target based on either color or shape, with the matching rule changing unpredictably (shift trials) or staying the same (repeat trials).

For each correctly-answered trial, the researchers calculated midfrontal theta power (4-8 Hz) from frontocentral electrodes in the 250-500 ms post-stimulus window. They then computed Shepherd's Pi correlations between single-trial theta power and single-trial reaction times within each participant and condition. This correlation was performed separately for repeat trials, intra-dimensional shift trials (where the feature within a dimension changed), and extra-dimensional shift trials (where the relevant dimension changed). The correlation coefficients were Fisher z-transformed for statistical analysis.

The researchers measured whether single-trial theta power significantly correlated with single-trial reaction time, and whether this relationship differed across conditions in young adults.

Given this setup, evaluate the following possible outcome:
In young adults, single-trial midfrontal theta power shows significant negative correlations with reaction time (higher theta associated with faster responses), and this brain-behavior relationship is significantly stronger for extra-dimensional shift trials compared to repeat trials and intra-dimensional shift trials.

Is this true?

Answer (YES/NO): NO